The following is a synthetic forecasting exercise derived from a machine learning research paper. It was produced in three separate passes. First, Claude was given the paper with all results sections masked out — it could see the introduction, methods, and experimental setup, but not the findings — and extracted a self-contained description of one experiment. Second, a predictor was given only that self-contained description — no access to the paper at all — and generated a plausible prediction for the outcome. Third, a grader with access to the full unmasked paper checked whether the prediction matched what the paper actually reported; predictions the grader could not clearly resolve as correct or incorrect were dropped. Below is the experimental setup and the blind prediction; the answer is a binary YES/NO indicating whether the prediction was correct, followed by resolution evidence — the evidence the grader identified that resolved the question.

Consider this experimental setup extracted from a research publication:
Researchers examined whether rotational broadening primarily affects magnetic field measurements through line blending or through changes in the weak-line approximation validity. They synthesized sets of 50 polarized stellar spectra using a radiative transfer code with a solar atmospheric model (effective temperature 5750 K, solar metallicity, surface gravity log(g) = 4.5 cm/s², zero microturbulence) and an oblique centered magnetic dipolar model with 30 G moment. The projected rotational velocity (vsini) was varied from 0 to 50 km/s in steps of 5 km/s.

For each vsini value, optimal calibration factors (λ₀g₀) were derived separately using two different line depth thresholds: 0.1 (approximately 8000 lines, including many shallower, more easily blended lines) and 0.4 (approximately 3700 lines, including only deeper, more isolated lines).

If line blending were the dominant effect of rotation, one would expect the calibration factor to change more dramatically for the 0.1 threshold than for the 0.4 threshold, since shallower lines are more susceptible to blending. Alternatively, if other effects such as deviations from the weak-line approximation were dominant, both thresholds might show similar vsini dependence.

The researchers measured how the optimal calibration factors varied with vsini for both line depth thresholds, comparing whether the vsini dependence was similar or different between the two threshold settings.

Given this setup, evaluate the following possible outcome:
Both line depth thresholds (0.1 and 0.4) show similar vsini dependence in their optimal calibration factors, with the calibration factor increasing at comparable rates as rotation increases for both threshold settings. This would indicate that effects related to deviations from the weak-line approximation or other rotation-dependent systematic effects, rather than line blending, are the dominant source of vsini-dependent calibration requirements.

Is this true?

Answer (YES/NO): YES